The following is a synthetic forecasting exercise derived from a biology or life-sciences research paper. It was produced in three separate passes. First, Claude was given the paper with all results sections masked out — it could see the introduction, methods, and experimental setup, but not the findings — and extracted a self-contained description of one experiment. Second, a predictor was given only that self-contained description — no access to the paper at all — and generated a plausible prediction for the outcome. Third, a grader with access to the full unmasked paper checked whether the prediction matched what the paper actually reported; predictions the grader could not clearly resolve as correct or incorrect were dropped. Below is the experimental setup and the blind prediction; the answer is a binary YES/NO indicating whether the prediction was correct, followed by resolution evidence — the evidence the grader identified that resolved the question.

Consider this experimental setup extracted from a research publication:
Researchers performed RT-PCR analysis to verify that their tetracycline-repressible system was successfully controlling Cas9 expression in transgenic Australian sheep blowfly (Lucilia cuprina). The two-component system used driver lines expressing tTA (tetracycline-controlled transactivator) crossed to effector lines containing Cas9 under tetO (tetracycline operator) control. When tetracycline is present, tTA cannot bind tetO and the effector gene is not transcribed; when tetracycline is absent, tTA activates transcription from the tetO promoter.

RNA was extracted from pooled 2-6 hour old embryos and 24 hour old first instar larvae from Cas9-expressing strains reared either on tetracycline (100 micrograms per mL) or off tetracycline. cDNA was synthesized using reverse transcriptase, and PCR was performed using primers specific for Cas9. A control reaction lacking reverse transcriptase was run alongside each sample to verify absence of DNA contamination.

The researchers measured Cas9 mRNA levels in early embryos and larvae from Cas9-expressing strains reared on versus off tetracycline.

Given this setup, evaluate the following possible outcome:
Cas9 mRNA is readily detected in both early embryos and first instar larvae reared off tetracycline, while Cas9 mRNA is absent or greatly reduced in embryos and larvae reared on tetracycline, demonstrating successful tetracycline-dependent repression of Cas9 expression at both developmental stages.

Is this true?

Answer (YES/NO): YES